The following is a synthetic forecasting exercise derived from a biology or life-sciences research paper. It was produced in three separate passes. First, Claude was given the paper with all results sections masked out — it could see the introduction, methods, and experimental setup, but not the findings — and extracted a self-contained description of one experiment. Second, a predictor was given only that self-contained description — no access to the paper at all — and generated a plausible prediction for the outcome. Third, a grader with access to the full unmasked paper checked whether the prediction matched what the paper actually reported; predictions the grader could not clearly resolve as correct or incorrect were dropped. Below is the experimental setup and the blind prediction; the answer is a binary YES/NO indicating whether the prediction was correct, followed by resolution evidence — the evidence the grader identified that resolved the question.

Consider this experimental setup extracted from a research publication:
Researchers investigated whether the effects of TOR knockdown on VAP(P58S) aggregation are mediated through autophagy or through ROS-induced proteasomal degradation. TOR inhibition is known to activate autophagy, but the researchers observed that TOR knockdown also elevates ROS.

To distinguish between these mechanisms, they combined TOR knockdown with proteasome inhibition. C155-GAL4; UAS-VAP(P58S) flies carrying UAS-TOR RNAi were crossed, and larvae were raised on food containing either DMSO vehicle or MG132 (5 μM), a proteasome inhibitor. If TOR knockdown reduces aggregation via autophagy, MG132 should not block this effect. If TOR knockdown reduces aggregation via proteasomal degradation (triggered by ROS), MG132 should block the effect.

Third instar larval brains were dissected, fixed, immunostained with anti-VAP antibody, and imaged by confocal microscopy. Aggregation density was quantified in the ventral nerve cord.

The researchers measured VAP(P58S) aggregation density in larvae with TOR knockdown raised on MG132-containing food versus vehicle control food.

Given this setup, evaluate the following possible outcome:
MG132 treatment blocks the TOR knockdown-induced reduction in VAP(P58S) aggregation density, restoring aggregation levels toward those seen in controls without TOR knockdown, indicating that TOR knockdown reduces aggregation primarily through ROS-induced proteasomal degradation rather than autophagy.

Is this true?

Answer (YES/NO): NO